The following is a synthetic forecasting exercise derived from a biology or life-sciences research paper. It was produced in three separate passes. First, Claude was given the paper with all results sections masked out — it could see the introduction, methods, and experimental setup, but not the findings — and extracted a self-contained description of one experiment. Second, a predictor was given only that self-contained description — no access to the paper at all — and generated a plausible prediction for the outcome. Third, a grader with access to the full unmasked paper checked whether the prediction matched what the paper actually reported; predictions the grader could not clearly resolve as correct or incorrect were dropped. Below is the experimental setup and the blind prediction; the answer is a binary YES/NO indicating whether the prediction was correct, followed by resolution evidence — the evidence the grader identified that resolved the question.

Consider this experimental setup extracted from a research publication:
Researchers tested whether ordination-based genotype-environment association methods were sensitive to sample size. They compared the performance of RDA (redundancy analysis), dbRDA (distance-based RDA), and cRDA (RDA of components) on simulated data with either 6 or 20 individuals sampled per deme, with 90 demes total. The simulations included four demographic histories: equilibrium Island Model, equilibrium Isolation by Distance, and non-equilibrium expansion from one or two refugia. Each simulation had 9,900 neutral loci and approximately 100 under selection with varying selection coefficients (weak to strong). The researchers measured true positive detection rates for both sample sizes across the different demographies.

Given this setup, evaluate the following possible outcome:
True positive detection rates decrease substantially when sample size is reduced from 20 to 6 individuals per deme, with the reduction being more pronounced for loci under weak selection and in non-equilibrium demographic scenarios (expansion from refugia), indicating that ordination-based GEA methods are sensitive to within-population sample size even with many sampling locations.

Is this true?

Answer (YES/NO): NO